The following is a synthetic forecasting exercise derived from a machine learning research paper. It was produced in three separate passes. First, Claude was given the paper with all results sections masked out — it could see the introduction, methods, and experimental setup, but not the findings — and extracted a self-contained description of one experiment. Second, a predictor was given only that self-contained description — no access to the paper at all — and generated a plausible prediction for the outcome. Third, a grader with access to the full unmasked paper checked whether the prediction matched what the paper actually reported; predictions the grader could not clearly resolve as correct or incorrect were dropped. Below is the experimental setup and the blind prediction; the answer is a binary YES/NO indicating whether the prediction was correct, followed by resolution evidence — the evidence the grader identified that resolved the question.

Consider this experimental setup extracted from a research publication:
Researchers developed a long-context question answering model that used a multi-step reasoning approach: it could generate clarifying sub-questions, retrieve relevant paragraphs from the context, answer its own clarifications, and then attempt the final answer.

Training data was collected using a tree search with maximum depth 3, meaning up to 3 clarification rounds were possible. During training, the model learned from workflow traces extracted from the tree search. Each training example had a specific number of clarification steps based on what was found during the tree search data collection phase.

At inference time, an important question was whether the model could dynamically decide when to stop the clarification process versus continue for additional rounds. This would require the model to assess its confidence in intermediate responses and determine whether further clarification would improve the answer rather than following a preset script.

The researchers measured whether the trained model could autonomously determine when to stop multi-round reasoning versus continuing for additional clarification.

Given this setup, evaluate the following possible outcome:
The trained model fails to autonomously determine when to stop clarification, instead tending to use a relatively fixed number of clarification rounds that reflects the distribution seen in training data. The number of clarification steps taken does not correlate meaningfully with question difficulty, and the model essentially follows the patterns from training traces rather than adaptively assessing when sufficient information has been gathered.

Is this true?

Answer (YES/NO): YES